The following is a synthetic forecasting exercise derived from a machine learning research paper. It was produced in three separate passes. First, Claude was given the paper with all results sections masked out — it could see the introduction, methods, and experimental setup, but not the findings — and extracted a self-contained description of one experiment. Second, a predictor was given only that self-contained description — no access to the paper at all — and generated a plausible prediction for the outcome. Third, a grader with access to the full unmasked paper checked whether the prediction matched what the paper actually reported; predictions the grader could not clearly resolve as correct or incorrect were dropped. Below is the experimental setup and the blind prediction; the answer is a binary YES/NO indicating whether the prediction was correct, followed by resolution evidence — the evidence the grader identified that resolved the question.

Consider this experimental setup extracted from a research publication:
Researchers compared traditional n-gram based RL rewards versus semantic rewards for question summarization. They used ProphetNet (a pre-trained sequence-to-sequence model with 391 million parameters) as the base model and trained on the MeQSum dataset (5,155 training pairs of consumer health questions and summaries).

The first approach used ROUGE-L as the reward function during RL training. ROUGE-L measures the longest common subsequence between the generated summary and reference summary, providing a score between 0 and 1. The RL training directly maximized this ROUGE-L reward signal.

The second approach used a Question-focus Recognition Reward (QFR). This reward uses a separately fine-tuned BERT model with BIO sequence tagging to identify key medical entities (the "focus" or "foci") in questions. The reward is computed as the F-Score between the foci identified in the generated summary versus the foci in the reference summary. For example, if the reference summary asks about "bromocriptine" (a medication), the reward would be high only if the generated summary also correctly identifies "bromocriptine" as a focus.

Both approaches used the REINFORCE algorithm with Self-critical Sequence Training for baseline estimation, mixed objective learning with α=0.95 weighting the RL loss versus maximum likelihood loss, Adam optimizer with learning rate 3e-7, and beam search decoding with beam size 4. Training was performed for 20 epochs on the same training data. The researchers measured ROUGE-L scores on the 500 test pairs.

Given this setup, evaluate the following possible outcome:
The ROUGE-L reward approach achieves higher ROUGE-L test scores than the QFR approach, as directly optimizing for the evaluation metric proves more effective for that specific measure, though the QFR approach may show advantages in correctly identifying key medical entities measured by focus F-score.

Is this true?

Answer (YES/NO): NO